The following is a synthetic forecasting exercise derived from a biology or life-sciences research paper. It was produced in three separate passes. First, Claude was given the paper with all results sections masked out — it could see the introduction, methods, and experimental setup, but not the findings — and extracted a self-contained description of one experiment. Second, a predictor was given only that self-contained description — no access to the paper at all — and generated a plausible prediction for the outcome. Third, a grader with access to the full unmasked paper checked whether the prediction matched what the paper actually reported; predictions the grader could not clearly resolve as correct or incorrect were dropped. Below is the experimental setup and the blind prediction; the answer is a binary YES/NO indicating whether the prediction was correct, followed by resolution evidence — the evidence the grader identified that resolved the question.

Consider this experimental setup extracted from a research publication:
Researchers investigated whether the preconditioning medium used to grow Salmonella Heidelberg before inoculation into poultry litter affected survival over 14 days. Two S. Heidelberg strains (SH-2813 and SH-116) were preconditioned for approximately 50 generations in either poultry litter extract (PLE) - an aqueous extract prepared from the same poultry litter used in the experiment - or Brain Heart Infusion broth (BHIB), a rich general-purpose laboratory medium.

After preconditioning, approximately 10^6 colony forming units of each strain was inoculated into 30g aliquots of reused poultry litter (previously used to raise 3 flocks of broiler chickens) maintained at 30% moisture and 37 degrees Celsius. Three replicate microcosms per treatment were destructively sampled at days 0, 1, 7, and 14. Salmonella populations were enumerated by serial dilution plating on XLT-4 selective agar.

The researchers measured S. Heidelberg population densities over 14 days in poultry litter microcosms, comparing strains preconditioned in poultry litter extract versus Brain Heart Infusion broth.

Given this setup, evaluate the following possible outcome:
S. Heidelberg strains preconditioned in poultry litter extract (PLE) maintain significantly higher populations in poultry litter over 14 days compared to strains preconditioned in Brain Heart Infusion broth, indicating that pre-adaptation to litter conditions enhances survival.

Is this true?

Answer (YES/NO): NO